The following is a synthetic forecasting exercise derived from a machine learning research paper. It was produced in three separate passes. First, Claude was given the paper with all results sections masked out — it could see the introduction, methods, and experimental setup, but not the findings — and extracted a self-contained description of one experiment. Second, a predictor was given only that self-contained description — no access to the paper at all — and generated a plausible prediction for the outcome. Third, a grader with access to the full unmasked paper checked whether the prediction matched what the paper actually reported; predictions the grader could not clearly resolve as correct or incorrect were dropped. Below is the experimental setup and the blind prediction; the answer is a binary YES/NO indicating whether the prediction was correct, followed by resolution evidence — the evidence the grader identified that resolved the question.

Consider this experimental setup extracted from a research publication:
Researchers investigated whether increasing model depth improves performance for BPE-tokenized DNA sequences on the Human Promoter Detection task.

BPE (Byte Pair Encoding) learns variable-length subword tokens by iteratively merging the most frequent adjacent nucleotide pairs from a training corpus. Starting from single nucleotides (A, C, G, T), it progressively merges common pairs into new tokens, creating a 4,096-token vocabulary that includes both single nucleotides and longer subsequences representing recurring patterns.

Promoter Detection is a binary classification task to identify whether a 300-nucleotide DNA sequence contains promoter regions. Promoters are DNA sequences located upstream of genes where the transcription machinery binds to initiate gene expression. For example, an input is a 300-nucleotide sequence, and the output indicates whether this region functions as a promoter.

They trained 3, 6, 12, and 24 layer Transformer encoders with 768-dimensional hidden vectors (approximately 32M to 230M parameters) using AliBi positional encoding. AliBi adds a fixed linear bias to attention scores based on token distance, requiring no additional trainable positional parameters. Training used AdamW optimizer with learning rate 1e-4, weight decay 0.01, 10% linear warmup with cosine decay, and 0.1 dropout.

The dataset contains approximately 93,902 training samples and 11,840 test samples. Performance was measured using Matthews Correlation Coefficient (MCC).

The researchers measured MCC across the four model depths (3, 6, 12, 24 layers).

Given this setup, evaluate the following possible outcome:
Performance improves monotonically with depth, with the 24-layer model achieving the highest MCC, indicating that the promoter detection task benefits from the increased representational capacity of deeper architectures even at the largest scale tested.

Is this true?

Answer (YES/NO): NO